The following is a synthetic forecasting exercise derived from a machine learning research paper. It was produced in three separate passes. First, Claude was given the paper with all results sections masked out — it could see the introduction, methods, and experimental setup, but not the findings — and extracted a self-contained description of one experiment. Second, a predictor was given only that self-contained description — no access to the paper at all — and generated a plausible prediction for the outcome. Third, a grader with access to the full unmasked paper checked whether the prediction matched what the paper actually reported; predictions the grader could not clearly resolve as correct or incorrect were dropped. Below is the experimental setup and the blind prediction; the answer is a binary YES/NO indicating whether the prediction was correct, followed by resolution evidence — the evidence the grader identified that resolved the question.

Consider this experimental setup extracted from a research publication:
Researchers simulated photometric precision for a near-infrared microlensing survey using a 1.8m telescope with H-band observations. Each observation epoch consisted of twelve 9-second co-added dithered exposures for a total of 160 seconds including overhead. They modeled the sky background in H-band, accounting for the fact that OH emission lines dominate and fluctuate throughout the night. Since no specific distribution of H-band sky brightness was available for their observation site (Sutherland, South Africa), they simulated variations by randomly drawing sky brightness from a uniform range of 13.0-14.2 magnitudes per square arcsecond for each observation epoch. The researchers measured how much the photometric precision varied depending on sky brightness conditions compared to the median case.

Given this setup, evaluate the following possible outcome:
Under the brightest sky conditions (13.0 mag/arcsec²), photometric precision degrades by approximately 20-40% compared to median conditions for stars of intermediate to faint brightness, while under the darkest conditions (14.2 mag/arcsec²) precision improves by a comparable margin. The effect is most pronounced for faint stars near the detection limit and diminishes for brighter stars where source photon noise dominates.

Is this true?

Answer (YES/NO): NO